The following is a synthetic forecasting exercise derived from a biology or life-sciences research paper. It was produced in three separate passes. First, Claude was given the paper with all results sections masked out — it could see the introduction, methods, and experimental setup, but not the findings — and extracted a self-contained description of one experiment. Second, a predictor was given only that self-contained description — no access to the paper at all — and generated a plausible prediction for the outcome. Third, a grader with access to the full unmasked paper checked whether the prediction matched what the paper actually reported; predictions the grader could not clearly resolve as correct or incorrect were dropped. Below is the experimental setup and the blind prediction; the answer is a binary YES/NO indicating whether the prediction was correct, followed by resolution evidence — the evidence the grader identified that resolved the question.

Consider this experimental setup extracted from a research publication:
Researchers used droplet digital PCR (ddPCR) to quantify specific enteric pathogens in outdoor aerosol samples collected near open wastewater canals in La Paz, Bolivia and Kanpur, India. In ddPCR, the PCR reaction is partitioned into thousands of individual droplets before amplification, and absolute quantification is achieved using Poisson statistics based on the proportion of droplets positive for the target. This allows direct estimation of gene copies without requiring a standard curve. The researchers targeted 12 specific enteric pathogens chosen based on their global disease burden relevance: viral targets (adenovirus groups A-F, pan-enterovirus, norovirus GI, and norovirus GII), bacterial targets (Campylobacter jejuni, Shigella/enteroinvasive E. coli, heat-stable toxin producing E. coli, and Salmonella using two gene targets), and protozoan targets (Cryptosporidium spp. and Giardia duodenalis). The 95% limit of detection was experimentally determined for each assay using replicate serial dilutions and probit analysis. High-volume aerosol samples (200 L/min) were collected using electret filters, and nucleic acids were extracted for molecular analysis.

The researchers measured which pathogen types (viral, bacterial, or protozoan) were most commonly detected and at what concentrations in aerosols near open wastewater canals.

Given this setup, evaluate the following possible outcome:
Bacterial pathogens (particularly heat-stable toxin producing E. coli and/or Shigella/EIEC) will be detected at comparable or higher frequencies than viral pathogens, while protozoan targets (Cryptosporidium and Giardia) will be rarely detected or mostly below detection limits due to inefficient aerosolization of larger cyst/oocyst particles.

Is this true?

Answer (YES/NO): NO